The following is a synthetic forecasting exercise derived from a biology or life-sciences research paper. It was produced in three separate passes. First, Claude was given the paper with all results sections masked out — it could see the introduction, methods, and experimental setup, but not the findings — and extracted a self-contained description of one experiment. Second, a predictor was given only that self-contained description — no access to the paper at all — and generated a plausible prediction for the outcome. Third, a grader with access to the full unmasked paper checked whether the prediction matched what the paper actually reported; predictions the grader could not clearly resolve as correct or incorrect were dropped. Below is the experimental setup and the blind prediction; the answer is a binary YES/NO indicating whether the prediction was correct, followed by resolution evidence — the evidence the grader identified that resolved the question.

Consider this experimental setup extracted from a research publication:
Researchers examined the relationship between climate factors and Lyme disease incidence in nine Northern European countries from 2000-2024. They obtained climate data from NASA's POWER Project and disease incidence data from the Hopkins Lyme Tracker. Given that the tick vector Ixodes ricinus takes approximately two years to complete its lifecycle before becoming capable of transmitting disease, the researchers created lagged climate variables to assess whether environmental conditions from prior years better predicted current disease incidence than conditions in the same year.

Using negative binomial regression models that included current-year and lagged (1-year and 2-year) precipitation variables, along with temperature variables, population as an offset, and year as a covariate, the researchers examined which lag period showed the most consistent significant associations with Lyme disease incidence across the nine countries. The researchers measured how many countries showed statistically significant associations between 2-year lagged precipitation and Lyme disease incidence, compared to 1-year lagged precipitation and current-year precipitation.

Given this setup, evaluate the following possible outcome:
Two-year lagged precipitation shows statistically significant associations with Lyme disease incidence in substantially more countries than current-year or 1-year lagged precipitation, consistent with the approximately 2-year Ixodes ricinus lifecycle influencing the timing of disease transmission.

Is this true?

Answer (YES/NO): YES